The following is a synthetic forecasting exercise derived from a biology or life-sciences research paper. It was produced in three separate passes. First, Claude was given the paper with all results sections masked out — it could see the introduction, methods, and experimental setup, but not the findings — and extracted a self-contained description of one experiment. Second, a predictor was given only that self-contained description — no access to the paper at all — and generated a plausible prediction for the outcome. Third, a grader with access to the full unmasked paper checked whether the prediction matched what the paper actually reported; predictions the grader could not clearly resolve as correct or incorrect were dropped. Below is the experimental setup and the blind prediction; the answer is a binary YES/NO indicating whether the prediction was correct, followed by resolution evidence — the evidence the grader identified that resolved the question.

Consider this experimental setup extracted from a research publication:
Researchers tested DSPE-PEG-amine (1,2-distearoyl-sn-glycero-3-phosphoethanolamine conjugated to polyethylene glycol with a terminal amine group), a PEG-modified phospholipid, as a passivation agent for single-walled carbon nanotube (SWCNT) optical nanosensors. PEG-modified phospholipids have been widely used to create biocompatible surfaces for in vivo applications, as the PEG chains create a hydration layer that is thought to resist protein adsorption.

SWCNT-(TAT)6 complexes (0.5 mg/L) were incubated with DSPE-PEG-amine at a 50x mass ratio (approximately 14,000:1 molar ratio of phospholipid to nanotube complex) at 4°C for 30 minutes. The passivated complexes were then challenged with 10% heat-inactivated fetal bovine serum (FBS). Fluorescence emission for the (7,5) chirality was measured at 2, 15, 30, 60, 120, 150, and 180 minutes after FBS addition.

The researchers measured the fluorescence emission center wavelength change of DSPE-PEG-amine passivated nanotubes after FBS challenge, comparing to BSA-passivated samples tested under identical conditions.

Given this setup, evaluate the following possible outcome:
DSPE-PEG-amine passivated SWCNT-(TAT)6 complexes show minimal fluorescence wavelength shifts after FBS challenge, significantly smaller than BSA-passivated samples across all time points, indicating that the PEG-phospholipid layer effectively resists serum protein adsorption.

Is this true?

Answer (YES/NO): NO